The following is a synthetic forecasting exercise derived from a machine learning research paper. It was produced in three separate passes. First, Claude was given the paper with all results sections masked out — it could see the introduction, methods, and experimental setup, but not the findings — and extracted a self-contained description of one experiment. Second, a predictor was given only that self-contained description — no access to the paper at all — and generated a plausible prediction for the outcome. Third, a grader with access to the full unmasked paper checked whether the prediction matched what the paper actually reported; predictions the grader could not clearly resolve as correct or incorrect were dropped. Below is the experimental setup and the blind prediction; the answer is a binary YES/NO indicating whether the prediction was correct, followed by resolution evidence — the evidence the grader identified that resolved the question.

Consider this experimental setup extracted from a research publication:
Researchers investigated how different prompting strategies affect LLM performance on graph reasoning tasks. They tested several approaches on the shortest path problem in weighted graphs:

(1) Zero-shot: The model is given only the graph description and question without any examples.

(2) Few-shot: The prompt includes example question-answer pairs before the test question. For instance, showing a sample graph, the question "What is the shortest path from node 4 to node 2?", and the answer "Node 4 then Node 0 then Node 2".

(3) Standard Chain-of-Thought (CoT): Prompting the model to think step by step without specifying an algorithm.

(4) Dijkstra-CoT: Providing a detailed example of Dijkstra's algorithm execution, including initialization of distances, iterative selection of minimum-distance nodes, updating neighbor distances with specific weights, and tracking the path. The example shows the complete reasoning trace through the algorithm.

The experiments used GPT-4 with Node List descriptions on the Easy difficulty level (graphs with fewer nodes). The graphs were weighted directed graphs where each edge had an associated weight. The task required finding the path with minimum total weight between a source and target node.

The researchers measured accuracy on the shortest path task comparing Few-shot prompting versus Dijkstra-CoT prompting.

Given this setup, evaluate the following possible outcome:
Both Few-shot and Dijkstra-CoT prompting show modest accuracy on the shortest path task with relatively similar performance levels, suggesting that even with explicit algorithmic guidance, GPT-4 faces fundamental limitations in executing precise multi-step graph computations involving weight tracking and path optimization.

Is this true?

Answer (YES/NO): NO